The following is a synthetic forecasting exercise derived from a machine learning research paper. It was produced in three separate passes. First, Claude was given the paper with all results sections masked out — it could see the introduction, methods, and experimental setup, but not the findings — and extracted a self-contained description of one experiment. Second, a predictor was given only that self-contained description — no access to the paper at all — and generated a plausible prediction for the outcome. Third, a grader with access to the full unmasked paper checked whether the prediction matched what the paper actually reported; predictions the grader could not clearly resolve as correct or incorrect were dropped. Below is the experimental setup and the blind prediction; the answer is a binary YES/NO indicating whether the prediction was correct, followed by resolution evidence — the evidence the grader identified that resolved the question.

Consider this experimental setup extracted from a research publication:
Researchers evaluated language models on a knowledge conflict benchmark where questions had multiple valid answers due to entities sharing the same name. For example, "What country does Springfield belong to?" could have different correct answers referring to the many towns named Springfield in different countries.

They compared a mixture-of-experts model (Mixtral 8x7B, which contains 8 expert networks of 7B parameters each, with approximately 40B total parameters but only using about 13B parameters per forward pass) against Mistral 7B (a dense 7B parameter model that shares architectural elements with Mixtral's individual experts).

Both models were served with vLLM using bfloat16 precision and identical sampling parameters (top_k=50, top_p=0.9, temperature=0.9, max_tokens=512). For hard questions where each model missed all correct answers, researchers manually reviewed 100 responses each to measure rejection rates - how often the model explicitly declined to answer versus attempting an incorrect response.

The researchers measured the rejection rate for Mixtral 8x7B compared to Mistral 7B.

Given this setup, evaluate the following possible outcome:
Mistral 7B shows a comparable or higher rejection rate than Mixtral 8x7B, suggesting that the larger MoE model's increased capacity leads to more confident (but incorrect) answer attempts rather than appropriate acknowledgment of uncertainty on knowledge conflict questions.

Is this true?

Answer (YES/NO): YES